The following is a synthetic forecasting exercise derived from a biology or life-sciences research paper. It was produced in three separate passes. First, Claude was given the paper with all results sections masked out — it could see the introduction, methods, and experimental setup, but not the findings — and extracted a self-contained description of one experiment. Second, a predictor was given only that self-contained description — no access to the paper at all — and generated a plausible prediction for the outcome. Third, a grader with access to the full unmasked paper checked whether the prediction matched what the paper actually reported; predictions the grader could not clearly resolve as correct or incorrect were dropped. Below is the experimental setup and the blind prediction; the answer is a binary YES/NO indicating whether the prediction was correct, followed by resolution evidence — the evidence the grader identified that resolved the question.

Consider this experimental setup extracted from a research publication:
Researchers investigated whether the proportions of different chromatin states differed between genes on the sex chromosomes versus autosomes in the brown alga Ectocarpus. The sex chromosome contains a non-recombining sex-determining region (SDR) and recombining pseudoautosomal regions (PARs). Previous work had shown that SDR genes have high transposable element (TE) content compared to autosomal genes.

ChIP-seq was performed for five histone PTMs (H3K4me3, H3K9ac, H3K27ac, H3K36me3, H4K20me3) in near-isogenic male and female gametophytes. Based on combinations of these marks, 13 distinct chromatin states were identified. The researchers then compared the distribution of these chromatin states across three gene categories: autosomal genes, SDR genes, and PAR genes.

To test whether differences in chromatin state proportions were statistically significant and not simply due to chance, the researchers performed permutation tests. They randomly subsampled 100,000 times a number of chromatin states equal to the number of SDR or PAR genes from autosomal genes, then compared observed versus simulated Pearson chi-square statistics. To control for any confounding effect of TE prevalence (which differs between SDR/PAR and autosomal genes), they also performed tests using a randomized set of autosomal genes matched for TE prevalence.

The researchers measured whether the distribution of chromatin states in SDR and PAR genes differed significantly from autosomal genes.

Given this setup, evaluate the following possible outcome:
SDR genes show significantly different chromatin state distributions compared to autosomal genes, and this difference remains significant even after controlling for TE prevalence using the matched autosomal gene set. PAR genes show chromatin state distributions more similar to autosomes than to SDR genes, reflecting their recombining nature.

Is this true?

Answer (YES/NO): NO